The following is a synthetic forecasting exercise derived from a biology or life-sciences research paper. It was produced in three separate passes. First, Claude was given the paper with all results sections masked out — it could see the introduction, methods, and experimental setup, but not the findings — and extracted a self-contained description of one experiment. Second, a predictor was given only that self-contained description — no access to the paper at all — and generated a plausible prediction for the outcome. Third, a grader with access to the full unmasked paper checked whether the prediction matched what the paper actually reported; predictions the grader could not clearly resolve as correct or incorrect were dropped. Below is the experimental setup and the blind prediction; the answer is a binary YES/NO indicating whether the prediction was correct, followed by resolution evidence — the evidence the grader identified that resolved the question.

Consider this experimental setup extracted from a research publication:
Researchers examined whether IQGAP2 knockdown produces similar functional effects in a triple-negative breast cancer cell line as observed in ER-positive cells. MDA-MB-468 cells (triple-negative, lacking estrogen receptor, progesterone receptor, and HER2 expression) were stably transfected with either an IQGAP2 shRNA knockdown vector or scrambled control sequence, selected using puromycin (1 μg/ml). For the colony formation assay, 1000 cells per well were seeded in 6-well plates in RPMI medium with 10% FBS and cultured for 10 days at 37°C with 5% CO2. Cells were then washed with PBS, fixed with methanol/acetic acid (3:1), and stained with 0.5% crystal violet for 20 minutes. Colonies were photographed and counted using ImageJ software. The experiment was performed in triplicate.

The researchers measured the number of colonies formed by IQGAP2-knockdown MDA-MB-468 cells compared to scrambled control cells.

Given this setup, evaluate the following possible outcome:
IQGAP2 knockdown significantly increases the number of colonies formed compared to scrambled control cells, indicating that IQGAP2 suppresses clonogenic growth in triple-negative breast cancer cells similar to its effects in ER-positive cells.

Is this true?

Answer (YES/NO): YES